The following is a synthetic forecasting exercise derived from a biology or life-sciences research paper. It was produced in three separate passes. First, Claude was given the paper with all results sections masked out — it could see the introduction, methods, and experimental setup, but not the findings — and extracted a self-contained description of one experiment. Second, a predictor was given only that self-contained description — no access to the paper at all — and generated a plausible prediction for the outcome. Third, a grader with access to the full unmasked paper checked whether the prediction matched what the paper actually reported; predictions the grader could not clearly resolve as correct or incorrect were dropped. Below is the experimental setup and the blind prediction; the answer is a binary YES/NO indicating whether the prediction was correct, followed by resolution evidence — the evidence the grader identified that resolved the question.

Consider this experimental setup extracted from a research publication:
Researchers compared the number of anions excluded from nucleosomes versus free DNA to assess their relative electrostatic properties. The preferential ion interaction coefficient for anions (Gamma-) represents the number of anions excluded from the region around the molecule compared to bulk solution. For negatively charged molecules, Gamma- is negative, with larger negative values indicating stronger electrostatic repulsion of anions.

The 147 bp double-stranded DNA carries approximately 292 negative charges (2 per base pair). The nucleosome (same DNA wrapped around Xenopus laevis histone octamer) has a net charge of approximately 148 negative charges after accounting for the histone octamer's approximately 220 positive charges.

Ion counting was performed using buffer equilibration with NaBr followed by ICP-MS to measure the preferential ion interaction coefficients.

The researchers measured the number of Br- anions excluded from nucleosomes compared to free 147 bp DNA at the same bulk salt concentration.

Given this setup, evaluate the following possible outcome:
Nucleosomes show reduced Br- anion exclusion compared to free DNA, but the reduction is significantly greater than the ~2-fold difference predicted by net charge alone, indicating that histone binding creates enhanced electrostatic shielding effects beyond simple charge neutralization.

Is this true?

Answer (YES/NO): NO